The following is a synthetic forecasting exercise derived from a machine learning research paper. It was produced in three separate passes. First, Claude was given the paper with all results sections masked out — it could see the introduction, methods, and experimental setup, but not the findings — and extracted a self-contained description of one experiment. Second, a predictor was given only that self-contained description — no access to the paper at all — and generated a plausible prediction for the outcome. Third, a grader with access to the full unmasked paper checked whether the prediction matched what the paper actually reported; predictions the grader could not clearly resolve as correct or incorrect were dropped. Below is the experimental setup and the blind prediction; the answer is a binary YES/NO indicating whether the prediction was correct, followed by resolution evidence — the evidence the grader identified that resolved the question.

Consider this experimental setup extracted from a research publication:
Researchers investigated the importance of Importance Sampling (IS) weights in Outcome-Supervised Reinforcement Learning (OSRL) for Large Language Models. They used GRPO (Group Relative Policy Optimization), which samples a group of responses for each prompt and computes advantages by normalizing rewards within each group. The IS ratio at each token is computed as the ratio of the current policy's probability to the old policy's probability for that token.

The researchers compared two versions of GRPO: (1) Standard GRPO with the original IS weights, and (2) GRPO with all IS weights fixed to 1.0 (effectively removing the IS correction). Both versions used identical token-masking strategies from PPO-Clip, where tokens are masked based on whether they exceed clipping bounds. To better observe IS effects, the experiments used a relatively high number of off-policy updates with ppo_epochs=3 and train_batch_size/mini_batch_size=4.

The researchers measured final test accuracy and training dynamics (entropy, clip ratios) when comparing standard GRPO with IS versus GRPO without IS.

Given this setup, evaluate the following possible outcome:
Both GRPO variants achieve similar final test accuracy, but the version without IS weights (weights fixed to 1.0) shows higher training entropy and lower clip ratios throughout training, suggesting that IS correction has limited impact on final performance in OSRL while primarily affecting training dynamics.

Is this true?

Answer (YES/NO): NO